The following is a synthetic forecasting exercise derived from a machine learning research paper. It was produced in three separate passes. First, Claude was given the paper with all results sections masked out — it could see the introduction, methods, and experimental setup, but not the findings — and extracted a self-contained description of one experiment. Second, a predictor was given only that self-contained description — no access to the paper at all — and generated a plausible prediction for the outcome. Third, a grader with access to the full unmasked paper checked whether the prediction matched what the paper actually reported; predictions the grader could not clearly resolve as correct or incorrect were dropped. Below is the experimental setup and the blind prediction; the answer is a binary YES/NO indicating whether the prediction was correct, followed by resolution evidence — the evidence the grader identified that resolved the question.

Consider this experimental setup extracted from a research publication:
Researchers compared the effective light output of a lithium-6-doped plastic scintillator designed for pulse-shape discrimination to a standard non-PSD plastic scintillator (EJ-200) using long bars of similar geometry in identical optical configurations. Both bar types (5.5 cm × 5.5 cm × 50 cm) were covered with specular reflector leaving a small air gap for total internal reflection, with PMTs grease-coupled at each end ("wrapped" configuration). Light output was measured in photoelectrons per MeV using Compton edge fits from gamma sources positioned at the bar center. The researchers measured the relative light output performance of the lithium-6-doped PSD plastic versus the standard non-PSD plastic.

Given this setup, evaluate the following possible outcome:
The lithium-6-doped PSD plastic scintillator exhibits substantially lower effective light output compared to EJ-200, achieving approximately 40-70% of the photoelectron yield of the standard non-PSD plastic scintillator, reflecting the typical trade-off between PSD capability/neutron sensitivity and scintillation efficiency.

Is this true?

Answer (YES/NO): YES